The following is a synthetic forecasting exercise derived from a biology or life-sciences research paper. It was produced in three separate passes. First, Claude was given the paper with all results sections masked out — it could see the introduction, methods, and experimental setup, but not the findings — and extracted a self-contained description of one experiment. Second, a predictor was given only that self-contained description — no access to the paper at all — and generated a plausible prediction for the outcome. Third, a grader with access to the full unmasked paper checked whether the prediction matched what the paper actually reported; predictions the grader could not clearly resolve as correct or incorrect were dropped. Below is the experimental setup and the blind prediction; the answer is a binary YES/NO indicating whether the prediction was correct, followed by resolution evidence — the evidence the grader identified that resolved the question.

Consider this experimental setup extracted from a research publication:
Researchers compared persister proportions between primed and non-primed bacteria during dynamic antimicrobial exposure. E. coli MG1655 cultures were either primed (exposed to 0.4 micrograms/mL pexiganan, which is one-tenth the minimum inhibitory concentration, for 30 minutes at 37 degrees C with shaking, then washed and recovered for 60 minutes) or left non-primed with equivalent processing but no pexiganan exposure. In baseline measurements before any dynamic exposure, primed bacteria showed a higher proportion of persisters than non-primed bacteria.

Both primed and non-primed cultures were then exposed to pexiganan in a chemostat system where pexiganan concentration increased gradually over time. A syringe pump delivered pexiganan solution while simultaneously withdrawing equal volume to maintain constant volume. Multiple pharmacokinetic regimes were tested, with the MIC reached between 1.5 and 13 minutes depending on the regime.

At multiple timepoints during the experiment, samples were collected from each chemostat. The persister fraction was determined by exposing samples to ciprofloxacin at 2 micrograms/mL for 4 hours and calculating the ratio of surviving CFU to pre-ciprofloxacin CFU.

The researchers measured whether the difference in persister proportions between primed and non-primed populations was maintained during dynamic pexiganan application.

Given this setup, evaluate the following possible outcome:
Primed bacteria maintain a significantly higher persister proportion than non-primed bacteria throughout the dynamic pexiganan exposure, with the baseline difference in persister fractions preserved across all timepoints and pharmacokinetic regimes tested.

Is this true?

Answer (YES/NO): NO